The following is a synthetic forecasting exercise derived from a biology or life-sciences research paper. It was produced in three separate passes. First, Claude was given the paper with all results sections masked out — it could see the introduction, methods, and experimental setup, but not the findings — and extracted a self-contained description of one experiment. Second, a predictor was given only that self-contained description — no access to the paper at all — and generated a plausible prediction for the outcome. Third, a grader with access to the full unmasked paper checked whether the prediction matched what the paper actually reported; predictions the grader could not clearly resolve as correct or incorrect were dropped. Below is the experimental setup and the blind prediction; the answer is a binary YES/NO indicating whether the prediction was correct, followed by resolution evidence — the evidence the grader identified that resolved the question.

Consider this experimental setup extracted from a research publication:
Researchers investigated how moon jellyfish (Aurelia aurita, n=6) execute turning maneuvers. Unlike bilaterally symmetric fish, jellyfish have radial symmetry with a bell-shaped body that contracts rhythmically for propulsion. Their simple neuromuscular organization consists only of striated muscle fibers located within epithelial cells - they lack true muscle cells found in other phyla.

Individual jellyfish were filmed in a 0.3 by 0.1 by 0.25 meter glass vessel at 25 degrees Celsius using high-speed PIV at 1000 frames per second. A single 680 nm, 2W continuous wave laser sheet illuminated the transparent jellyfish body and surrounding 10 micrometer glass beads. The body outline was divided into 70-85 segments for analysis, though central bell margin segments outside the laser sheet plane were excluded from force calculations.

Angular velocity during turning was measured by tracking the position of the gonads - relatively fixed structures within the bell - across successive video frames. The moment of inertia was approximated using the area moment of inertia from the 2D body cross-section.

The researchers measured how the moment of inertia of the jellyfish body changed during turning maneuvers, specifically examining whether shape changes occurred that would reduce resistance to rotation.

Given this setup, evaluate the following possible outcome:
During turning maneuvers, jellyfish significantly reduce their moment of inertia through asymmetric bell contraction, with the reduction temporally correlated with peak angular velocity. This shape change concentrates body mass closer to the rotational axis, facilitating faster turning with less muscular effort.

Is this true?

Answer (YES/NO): NO